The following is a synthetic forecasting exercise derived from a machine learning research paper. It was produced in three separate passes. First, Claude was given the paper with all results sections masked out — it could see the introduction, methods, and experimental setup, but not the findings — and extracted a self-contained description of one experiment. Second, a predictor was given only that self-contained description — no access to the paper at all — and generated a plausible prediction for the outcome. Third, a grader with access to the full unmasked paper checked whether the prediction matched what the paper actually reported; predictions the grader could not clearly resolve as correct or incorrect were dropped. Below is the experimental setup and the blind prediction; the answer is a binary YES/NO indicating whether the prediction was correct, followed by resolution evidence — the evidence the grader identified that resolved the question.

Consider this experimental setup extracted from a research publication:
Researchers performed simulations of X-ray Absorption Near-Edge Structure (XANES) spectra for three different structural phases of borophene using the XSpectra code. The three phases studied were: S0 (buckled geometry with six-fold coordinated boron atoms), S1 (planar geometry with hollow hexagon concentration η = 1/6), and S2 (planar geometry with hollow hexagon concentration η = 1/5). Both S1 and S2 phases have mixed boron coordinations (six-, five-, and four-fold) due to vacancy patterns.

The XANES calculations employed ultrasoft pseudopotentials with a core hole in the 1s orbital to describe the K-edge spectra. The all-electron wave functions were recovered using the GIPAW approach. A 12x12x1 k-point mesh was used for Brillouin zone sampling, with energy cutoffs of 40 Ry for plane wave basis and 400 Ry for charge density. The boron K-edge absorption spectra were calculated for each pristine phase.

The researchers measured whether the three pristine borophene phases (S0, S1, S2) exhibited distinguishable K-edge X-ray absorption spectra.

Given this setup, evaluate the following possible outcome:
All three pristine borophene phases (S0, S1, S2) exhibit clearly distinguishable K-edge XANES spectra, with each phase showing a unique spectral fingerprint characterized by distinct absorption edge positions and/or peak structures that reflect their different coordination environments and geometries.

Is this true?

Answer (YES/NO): YES